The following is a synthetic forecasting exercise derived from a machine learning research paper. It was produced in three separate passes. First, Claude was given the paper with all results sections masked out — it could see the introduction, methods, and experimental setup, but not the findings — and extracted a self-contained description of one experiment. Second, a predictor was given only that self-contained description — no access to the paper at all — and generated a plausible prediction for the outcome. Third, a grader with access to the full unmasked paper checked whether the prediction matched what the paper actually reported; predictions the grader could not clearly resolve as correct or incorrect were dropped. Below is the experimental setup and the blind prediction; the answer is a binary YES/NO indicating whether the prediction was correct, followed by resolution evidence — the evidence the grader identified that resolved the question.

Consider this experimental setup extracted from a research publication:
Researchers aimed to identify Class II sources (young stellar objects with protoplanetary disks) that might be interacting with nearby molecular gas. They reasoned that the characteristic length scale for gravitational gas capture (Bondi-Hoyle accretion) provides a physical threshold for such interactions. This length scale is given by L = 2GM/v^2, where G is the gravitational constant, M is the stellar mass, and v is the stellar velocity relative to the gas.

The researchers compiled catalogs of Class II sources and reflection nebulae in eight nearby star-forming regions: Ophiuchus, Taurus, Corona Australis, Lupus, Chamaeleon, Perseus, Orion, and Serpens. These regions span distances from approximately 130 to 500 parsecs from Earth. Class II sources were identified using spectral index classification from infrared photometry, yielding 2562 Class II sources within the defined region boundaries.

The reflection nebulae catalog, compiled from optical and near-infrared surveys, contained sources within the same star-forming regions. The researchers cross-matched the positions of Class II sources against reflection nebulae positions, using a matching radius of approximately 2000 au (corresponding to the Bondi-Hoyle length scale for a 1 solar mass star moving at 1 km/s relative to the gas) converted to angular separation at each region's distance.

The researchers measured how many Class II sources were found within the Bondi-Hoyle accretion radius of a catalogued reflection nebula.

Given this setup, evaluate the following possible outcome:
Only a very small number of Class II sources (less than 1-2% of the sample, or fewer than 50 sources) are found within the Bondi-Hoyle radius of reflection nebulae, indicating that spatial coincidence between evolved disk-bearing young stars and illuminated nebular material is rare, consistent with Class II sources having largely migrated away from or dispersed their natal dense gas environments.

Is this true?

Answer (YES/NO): NO